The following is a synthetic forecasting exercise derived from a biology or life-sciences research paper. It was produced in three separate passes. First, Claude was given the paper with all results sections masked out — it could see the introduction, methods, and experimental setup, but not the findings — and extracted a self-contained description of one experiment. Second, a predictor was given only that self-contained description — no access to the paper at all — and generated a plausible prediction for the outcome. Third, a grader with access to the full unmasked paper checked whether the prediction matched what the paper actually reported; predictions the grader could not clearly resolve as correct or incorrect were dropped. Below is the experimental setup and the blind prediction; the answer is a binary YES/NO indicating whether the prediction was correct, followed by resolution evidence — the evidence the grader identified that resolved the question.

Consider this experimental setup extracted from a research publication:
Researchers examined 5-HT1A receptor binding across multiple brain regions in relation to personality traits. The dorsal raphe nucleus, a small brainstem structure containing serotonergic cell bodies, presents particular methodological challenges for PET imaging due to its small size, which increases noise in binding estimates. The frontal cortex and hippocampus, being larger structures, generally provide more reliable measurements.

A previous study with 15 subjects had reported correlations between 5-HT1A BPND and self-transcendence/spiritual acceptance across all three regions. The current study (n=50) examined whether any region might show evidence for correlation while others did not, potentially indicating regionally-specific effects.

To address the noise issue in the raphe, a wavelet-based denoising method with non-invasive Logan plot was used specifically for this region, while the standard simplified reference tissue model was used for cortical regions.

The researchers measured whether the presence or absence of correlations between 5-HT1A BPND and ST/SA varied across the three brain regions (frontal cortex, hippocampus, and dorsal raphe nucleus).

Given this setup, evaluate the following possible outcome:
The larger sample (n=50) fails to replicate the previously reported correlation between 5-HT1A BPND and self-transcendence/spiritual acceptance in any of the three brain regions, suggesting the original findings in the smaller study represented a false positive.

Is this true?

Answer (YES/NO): YES